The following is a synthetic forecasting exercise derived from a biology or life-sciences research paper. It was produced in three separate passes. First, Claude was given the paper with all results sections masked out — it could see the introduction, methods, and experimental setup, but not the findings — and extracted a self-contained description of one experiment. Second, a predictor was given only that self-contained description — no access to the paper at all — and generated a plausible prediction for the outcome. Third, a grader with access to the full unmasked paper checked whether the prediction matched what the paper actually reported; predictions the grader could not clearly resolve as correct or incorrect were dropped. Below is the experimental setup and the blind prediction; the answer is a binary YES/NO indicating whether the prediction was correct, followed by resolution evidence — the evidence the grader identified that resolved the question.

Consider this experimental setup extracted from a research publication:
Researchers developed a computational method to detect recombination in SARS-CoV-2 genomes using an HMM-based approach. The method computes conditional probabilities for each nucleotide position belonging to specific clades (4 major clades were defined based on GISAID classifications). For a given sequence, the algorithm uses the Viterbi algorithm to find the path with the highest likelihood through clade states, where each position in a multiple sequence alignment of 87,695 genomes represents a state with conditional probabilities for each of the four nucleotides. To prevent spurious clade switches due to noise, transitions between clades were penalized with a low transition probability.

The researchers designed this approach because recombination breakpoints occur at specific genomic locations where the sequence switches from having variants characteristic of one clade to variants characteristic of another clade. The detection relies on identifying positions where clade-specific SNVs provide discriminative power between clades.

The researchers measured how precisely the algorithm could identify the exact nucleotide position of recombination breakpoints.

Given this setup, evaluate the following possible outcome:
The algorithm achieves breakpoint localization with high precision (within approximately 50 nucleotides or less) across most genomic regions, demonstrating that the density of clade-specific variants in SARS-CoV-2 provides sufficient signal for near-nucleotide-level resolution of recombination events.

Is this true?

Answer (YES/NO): NO